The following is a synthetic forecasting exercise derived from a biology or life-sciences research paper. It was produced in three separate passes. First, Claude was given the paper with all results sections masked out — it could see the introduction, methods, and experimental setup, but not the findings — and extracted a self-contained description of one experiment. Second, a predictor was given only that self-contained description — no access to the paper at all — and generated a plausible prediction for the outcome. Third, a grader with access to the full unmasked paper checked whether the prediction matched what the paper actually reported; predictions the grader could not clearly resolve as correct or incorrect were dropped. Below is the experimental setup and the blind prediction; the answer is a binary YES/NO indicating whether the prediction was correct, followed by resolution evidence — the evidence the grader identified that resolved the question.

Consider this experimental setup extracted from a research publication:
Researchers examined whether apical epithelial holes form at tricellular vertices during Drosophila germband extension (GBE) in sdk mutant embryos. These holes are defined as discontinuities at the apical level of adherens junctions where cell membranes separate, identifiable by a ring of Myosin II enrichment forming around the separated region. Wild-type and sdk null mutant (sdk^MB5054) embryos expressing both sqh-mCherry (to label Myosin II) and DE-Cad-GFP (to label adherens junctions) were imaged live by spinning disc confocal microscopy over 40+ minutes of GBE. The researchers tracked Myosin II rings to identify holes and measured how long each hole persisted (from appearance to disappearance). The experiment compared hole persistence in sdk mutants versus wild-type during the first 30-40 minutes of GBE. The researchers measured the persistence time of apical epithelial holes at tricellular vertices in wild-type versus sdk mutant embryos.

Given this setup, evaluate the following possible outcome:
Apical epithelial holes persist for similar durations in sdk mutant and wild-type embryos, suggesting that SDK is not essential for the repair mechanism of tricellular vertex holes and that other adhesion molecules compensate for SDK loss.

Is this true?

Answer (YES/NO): NO